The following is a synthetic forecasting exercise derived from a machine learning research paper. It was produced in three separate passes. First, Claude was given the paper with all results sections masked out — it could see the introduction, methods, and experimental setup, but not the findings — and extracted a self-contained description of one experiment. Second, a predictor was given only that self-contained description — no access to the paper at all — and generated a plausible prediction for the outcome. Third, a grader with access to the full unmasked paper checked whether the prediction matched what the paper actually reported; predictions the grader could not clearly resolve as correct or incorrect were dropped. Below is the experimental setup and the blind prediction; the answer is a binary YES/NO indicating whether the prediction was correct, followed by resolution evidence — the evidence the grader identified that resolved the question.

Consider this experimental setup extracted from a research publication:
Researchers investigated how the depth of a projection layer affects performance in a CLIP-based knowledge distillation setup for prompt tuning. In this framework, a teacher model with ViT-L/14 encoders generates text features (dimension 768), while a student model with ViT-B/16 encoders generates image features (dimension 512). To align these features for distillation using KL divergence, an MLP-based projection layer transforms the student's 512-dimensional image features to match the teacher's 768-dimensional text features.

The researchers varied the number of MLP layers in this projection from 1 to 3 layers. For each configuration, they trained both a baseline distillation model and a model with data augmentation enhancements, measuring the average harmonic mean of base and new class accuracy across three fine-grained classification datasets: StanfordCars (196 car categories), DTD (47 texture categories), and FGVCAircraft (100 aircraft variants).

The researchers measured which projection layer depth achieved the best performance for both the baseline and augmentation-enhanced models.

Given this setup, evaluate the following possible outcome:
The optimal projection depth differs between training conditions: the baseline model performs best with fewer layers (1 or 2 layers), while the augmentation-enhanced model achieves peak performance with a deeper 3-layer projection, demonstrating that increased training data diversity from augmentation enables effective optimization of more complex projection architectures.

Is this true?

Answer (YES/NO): NO